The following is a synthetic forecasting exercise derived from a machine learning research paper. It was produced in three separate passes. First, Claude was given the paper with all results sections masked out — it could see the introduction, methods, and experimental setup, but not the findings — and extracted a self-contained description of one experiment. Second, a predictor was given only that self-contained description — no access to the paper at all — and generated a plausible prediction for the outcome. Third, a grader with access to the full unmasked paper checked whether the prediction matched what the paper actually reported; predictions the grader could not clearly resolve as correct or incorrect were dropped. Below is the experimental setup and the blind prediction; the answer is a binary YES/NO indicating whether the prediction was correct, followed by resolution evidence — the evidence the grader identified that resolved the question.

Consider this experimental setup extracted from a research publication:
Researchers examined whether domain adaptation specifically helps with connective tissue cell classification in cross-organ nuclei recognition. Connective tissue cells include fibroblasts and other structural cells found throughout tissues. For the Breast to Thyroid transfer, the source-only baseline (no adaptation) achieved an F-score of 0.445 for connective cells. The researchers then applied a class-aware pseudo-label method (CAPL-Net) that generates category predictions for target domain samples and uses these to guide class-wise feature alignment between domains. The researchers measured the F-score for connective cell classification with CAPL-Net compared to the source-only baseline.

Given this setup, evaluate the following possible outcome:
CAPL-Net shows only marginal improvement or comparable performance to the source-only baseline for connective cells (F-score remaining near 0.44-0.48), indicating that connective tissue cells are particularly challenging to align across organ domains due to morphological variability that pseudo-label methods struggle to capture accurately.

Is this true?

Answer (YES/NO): NO